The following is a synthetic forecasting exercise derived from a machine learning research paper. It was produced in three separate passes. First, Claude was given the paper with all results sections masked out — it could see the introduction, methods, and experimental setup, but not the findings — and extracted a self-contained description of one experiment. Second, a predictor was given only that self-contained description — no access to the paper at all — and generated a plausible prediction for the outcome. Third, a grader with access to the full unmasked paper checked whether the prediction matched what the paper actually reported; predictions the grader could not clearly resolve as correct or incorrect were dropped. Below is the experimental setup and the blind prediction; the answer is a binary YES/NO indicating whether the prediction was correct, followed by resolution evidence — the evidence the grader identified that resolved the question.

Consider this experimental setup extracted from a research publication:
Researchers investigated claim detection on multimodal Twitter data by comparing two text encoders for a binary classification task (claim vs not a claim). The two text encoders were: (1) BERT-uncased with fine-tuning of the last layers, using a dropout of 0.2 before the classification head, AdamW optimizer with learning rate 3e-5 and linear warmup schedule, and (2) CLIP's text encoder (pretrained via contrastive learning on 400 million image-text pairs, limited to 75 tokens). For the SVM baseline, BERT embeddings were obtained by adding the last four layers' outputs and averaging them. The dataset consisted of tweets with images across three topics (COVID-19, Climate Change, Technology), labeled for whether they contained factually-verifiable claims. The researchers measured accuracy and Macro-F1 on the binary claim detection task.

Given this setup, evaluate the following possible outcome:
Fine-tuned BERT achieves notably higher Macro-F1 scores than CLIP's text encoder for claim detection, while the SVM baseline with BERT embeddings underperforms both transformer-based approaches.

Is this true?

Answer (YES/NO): NO